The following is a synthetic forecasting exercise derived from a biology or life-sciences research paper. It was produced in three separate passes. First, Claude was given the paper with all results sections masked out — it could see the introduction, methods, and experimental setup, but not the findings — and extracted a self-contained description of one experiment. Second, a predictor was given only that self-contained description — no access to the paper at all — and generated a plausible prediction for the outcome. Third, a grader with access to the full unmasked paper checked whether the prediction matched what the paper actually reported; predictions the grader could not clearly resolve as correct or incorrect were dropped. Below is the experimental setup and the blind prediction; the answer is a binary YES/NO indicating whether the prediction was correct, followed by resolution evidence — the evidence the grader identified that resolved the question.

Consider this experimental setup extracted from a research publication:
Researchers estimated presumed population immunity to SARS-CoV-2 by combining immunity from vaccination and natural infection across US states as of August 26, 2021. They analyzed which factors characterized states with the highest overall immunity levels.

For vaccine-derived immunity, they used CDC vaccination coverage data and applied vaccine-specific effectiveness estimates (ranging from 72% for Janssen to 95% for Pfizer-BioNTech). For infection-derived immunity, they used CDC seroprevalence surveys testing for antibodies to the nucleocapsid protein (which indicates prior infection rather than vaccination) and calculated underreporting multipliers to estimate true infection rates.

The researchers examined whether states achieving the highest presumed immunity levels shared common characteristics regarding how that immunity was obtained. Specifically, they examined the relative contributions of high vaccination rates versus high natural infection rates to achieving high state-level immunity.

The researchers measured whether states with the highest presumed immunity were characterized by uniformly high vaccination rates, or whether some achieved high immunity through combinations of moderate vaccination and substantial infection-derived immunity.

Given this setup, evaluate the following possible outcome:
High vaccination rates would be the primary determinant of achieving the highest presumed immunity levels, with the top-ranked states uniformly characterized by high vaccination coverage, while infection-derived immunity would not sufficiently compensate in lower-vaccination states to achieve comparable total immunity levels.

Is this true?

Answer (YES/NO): NO